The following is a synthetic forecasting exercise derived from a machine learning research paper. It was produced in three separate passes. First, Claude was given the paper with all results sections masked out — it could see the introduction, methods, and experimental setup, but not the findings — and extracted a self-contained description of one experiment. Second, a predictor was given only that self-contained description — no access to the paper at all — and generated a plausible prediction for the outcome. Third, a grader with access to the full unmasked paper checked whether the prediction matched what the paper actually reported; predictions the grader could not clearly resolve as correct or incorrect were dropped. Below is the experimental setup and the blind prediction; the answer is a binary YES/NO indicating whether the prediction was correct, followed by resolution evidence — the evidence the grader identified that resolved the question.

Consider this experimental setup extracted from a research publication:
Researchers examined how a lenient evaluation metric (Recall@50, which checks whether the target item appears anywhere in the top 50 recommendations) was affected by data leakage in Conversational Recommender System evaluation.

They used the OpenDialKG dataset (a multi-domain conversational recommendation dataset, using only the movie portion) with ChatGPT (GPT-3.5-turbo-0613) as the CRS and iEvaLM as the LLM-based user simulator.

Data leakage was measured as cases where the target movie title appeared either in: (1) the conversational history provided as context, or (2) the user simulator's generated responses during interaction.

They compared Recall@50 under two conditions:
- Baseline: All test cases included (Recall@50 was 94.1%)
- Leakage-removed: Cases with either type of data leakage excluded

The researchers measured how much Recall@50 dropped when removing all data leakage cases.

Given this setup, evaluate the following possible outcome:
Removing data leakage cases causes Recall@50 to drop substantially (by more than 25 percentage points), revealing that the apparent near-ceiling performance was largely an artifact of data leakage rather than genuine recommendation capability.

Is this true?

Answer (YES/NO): NO